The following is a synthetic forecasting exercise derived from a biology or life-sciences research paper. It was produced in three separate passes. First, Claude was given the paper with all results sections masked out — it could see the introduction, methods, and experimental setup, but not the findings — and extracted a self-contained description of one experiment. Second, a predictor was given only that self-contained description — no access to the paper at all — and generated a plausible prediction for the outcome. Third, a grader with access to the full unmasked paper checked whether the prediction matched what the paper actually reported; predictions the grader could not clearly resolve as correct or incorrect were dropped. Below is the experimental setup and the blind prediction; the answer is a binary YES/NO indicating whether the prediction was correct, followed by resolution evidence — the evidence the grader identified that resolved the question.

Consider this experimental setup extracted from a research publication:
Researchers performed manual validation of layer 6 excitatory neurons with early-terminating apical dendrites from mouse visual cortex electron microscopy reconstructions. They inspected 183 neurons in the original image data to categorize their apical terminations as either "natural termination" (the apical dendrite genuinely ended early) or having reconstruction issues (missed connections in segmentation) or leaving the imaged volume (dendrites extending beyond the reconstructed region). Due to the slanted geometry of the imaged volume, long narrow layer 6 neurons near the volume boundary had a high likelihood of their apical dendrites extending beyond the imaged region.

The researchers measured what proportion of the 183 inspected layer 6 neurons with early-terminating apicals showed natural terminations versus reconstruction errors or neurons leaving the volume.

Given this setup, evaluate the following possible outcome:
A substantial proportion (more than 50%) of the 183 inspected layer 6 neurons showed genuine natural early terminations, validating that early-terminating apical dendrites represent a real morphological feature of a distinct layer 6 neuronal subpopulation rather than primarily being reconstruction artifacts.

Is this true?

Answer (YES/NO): YES